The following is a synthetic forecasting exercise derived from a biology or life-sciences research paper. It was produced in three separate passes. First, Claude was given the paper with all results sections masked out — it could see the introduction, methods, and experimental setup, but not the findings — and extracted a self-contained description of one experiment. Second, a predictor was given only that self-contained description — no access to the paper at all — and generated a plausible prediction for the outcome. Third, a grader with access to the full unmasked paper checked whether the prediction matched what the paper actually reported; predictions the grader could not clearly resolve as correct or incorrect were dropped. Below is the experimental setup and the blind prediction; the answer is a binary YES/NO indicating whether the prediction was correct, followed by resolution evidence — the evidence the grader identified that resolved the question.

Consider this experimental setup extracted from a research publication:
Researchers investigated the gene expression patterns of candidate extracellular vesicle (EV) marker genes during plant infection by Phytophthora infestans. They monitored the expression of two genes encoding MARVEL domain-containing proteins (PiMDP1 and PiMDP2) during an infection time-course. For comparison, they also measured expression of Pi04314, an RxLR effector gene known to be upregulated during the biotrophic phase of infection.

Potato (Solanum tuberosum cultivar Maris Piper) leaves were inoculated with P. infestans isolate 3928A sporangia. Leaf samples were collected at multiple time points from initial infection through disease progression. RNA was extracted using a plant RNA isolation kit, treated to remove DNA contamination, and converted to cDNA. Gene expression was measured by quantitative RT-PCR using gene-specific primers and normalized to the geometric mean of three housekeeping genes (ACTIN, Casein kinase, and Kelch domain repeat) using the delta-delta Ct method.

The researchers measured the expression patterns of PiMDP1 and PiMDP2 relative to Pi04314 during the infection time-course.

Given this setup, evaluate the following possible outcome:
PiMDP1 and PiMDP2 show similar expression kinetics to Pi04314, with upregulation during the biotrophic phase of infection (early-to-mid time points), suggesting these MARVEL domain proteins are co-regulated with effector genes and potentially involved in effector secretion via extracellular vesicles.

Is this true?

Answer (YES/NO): NO